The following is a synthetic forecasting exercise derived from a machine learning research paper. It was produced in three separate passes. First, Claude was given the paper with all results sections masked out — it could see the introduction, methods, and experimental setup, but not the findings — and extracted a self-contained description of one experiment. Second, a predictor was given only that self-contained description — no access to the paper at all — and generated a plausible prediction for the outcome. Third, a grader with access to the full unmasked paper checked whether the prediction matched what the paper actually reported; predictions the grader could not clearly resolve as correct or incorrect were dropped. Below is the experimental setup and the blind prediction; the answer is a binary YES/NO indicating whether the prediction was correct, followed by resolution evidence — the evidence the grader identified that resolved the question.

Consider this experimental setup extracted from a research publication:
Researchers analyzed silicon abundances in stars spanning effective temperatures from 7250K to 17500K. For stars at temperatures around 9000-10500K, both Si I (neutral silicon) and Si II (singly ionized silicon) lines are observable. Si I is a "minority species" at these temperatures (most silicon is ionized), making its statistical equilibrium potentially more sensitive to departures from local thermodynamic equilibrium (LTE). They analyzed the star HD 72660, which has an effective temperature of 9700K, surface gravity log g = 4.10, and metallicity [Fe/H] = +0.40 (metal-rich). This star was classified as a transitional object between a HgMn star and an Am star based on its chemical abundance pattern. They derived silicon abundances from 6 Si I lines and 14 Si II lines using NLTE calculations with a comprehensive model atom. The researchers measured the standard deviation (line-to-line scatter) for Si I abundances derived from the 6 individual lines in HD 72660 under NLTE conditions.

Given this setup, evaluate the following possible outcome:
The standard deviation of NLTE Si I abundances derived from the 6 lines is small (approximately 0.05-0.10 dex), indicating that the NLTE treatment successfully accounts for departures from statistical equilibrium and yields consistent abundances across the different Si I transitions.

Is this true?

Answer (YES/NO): NO